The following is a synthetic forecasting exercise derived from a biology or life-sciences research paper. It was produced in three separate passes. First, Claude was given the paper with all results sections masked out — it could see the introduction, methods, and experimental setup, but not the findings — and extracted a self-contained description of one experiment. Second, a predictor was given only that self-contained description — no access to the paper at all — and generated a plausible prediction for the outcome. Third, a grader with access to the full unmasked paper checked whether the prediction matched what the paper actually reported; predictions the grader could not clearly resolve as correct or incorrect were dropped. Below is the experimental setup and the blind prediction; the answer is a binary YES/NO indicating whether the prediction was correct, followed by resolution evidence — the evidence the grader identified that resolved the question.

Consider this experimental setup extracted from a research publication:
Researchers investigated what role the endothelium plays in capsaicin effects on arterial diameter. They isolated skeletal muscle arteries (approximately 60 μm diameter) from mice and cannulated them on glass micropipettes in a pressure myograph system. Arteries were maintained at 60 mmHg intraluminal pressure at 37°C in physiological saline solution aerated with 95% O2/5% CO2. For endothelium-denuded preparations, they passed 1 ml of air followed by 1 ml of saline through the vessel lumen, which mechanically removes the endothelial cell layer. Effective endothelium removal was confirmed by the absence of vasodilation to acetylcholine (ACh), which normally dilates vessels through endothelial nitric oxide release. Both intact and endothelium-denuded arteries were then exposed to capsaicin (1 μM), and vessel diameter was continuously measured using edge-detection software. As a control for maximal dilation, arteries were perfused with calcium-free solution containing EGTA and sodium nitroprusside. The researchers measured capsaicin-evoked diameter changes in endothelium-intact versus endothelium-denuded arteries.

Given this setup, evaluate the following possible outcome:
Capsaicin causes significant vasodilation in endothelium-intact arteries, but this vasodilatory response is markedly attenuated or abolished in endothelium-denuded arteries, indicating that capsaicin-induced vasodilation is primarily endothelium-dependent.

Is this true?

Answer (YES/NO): NO